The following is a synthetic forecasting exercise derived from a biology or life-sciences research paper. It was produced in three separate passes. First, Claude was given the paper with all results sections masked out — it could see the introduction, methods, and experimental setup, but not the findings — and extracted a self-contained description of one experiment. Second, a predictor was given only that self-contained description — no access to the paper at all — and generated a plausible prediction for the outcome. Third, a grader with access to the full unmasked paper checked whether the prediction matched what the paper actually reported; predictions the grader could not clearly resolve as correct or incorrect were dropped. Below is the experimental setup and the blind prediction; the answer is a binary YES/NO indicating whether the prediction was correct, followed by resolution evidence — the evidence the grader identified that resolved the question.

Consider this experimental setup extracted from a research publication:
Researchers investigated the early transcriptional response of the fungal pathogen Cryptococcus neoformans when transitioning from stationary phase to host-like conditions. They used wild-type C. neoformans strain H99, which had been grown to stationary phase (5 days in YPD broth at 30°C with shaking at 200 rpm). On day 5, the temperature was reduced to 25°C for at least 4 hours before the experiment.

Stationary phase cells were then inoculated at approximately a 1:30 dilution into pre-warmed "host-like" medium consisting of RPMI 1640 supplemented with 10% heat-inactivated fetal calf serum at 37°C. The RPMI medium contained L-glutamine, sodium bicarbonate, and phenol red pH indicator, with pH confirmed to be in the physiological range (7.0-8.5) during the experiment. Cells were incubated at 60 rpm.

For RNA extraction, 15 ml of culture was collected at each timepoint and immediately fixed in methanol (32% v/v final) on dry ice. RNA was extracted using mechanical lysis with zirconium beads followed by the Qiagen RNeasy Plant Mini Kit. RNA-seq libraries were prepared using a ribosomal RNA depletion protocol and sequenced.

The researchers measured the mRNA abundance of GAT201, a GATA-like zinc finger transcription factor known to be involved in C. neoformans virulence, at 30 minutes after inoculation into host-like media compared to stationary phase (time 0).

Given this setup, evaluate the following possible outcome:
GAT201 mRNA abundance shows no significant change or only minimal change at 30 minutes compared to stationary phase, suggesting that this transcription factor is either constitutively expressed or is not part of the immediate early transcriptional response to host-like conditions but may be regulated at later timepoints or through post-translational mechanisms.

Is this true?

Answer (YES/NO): NO